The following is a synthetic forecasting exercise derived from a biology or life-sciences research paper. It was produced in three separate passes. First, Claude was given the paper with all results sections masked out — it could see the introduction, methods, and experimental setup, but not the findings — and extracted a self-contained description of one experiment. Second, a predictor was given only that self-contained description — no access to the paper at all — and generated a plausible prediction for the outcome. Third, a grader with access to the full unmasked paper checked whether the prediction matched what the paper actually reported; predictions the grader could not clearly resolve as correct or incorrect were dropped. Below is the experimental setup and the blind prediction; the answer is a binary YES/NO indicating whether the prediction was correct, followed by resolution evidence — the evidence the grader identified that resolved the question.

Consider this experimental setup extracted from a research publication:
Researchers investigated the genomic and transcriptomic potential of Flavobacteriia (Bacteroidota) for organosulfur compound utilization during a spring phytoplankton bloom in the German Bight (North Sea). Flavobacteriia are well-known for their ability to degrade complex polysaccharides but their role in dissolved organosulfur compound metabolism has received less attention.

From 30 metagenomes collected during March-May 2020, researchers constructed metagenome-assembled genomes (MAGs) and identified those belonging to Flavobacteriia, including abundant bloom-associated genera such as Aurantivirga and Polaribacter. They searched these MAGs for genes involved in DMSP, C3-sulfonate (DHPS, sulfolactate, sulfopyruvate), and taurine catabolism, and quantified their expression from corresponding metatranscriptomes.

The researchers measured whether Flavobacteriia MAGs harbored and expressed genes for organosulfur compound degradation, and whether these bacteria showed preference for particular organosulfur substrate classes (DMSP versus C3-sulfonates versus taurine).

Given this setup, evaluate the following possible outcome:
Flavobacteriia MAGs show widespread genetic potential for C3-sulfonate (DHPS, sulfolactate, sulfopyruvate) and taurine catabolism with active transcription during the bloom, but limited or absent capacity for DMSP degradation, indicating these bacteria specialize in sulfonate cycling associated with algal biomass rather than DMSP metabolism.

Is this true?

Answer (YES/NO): NO